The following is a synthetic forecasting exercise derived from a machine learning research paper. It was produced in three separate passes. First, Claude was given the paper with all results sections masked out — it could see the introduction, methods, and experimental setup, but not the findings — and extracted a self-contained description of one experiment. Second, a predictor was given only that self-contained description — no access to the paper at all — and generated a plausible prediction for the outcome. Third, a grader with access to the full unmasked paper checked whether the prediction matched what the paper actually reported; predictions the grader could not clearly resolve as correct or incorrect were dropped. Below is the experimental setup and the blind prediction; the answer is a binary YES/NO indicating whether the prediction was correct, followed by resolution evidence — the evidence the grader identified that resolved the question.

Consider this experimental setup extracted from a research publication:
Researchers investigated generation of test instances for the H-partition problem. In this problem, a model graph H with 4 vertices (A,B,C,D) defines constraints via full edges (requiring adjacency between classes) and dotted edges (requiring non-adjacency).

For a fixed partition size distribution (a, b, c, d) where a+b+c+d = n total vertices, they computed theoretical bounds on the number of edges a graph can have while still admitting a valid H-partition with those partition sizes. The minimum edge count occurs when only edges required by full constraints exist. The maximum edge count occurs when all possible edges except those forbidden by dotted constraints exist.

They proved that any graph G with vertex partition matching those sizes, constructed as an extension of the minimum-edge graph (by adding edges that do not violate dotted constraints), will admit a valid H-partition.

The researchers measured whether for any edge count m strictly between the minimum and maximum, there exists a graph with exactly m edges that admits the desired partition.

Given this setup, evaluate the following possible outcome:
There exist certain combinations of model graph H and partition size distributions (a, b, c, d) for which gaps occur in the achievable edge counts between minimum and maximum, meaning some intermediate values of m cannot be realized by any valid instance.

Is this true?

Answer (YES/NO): NO